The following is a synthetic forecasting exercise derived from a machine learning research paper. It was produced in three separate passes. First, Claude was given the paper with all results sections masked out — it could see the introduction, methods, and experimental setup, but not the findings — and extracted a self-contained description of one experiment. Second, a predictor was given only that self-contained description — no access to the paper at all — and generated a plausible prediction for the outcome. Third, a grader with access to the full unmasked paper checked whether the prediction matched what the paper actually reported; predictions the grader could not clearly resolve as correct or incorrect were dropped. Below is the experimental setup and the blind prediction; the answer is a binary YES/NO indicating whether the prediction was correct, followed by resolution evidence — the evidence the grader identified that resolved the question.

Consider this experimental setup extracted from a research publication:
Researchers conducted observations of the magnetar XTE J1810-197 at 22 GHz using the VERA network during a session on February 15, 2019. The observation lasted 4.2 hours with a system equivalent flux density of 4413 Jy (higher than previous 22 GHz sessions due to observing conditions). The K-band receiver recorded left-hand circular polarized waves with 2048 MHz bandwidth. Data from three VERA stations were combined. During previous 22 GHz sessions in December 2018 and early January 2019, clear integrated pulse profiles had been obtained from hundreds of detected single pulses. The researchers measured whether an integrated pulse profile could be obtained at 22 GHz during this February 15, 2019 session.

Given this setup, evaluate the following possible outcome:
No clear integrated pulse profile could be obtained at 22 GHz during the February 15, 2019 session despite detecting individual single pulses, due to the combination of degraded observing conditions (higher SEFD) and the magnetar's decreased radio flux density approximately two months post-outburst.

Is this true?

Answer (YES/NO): YES